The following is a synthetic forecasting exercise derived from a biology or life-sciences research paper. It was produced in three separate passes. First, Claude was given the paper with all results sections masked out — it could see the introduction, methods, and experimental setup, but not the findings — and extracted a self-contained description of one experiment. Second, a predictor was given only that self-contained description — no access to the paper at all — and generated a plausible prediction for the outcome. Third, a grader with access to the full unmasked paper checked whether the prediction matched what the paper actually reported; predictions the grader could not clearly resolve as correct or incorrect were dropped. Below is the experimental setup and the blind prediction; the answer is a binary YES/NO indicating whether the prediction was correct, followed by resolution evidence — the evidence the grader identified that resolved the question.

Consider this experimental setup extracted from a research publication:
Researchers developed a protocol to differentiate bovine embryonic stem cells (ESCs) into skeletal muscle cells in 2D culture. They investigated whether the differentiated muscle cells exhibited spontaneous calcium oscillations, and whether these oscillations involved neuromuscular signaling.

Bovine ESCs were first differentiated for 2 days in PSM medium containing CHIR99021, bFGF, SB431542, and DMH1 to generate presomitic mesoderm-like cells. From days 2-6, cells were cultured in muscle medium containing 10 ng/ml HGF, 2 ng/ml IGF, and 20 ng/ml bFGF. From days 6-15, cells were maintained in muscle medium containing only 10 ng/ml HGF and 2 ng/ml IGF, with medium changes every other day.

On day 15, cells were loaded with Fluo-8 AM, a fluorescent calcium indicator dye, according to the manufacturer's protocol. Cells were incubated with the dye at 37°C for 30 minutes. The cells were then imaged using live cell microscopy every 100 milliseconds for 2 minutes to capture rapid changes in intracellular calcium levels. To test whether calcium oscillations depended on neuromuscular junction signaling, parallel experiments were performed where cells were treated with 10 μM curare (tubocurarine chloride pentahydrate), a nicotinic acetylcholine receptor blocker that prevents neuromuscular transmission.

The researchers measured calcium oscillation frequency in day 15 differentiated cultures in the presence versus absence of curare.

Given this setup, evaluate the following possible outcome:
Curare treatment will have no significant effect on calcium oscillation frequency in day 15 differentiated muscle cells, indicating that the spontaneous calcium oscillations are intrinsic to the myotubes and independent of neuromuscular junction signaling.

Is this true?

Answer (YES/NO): NO